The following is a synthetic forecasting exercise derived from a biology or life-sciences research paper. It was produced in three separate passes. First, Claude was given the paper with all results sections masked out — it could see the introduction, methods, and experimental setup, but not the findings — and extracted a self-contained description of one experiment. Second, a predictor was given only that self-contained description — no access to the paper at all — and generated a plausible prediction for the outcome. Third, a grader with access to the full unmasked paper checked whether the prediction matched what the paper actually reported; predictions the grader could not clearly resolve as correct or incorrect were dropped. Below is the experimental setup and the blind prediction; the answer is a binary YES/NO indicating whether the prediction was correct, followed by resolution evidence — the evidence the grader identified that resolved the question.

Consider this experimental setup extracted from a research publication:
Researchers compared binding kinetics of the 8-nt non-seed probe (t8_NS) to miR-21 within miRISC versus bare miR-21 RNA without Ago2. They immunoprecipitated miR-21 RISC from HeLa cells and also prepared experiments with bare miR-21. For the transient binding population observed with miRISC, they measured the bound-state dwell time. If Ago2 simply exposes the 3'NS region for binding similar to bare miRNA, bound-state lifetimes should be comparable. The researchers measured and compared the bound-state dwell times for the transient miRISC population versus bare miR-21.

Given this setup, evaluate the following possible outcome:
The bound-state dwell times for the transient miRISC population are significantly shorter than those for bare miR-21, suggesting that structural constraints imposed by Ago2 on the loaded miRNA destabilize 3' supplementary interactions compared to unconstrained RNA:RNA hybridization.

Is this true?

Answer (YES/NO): YES